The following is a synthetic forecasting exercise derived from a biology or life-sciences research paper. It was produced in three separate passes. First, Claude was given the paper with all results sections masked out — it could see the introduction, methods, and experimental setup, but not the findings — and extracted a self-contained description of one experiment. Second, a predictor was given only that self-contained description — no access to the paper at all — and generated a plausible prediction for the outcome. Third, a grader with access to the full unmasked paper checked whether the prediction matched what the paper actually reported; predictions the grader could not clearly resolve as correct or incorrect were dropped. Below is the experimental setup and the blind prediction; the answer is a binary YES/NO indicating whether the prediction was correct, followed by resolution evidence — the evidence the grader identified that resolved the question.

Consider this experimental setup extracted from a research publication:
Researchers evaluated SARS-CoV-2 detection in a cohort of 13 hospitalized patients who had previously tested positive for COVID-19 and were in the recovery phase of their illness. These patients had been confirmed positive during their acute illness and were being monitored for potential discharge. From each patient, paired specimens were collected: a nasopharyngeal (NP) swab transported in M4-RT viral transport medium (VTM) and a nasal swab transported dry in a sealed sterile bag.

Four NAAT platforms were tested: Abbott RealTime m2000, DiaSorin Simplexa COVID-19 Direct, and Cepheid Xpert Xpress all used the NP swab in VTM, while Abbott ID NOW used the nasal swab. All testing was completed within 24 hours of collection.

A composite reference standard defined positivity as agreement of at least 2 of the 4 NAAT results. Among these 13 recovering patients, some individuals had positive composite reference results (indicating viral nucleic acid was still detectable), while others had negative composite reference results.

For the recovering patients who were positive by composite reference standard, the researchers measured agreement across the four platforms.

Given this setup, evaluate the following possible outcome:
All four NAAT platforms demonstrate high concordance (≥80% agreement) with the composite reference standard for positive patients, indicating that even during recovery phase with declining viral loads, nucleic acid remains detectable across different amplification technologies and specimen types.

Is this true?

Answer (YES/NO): NO